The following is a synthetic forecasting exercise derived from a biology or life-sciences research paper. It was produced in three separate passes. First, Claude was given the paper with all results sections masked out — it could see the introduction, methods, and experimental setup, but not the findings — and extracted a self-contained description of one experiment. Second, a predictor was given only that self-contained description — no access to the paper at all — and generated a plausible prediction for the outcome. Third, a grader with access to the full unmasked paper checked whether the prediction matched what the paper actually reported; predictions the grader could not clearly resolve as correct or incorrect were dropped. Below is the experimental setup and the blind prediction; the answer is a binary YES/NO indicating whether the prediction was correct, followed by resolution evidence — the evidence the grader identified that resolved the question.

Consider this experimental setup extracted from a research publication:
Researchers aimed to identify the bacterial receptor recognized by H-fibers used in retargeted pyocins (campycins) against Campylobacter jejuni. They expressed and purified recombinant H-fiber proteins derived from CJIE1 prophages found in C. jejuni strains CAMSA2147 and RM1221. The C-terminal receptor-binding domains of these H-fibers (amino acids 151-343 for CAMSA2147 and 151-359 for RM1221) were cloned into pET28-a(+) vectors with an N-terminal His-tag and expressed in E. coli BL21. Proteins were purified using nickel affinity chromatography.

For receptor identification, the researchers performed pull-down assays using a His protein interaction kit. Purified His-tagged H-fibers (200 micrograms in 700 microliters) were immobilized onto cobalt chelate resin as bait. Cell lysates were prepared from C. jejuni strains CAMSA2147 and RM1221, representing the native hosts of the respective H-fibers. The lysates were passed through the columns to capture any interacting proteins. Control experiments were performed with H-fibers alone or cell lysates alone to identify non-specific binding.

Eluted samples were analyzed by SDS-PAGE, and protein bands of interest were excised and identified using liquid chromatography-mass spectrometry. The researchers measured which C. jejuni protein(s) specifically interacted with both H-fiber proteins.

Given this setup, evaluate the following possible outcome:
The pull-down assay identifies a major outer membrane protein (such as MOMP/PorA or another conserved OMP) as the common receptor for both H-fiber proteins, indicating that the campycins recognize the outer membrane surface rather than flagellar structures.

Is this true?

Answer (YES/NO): YES